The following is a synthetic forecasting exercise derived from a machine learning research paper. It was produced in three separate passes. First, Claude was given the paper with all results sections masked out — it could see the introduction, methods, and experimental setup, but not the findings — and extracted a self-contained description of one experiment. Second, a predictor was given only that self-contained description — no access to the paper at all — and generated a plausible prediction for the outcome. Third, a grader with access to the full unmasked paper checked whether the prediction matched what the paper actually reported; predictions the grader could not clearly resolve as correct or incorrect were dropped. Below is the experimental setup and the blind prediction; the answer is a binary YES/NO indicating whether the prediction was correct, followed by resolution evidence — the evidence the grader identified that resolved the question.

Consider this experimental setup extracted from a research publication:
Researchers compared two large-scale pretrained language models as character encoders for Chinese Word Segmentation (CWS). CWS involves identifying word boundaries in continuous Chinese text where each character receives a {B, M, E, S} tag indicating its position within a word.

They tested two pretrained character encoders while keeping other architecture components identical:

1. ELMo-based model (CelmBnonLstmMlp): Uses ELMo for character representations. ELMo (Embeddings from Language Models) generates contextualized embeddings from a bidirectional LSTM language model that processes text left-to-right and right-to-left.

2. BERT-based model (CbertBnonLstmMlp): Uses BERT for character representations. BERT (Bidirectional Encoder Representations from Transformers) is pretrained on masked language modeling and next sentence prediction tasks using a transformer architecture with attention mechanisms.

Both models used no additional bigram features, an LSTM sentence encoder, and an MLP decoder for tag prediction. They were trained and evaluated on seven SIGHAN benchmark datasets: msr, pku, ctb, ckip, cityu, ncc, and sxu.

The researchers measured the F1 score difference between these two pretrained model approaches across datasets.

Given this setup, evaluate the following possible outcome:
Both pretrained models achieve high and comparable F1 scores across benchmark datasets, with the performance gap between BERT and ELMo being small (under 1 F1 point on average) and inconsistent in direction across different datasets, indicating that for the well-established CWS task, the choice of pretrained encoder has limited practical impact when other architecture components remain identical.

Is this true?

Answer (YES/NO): NO